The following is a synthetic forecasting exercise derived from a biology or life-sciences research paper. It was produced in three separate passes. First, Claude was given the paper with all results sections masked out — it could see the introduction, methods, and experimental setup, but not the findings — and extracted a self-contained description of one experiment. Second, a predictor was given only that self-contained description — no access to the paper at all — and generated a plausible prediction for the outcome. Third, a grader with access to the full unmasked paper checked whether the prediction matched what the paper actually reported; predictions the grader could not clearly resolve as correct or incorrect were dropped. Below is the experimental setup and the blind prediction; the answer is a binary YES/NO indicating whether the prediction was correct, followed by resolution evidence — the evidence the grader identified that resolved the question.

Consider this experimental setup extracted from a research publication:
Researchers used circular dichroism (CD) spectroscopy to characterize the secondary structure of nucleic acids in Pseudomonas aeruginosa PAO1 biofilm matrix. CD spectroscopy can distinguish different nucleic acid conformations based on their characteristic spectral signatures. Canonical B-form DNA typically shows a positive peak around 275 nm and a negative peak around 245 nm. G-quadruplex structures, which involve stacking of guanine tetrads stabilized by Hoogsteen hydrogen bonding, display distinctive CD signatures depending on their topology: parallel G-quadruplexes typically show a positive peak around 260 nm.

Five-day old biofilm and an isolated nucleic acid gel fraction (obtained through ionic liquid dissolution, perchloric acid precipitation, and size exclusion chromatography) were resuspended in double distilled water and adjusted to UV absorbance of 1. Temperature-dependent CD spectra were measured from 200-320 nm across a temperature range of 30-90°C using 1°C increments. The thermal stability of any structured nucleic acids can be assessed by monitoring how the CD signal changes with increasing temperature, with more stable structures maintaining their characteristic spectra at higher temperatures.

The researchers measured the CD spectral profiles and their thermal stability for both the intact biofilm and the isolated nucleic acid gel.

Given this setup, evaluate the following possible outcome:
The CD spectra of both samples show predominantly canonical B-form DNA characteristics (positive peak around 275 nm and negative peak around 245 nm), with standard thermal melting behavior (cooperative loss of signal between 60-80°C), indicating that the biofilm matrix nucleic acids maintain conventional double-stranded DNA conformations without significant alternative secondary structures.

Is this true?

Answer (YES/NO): NO